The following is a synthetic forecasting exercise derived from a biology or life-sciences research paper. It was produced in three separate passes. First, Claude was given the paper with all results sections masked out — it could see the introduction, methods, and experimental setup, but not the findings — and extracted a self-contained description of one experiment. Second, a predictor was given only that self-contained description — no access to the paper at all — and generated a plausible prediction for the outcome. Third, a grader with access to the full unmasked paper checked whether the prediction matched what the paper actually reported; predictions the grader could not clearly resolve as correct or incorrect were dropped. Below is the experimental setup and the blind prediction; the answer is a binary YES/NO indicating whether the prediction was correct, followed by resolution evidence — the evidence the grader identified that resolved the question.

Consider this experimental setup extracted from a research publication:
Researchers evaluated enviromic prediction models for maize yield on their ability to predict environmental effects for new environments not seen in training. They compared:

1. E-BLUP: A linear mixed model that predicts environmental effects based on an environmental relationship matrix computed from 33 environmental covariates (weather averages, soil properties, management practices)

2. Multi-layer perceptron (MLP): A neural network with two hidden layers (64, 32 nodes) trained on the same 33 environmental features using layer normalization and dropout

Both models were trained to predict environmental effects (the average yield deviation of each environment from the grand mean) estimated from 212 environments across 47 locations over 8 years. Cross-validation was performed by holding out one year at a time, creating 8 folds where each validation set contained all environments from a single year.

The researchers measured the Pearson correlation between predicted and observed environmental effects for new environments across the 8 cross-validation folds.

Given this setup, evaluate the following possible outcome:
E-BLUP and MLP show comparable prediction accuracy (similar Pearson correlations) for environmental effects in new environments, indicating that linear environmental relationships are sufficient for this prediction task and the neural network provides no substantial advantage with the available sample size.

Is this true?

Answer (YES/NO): NO